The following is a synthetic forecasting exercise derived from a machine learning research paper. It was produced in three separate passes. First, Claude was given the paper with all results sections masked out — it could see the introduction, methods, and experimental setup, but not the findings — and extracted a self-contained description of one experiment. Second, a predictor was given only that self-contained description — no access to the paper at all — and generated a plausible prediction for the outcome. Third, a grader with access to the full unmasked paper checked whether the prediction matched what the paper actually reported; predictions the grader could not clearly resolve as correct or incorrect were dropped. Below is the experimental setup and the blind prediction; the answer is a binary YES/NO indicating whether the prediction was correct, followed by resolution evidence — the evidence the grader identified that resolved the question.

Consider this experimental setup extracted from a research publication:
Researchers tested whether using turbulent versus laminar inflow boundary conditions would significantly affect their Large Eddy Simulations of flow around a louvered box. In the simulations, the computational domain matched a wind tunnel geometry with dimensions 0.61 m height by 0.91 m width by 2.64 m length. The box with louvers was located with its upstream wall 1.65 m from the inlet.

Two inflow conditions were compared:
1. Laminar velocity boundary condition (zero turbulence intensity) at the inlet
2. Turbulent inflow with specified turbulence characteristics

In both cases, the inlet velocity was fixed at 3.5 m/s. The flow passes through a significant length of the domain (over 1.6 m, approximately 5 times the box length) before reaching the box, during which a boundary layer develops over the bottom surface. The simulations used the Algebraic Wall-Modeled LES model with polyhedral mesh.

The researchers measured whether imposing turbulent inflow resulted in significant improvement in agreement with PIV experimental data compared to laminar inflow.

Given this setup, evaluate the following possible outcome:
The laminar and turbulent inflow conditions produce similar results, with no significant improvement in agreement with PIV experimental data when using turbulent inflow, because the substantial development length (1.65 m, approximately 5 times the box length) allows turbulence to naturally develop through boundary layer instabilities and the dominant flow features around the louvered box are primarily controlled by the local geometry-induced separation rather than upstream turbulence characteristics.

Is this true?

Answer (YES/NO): YES